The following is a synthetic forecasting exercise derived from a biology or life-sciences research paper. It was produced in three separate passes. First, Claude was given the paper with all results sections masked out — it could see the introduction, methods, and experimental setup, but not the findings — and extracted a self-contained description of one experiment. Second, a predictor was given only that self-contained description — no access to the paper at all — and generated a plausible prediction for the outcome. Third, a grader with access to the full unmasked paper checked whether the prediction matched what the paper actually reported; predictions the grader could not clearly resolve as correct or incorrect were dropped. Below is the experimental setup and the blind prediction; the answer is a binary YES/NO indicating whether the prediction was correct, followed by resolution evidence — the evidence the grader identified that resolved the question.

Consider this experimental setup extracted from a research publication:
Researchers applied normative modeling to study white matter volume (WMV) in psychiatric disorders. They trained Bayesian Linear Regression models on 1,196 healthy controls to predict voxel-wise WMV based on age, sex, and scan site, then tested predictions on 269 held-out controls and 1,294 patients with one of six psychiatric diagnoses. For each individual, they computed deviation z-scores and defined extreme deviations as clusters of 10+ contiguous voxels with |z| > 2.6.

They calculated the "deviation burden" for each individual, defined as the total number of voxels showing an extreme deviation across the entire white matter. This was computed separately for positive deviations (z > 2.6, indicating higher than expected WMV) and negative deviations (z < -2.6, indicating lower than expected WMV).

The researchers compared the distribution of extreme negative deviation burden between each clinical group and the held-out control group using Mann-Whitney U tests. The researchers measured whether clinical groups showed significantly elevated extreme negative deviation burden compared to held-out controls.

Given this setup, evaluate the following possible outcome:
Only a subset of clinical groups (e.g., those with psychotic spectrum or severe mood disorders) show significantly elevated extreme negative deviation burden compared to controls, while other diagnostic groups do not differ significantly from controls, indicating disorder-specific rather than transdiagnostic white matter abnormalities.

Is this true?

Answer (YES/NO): NO